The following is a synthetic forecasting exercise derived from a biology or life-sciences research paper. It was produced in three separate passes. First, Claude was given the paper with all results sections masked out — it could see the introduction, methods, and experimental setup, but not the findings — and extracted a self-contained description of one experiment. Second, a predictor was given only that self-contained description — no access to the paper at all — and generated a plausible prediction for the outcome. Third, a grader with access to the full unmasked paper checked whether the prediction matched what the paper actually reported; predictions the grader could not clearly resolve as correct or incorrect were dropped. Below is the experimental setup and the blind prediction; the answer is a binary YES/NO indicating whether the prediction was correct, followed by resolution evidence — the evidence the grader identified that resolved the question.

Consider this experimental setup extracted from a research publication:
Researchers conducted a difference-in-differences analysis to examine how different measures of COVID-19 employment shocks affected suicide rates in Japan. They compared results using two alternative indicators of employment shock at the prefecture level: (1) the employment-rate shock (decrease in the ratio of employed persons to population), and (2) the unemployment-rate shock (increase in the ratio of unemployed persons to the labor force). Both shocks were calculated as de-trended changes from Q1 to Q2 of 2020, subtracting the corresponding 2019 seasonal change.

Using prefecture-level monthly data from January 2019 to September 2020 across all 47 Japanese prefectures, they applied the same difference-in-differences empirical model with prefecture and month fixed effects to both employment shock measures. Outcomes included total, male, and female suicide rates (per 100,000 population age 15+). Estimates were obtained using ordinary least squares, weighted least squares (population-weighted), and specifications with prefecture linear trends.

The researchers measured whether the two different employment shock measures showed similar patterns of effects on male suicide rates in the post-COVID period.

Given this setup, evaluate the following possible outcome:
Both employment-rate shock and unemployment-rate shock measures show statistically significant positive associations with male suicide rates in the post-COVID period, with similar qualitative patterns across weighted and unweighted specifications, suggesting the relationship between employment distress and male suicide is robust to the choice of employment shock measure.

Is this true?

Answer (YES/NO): NO